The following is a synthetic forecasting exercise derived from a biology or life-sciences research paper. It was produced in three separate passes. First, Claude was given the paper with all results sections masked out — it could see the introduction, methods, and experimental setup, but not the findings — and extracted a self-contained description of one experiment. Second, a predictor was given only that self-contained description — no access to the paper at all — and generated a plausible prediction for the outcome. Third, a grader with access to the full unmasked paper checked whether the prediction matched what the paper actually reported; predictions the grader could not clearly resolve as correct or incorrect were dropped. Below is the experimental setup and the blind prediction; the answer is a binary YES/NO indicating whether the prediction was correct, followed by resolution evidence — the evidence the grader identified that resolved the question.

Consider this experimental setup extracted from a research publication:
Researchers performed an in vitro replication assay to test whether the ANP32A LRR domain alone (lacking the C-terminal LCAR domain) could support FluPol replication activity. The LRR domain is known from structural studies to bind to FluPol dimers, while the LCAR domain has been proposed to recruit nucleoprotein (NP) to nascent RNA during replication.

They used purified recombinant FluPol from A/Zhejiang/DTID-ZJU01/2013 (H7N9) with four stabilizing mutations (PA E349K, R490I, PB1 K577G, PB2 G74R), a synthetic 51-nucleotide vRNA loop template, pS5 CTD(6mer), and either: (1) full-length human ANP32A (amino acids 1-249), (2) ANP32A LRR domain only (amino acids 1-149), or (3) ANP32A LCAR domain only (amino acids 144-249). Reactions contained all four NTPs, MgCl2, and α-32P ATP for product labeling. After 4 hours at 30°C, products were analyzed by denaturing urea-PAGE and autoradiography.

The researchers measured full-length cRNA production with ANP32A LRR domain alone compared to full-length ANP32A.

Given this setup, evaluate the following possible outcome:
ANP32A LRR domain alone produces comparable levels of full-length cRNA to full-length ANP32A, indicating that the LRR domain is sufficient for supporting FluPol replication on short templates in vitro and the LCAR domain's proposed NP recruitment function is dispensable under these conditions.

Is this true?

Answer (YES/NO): NO